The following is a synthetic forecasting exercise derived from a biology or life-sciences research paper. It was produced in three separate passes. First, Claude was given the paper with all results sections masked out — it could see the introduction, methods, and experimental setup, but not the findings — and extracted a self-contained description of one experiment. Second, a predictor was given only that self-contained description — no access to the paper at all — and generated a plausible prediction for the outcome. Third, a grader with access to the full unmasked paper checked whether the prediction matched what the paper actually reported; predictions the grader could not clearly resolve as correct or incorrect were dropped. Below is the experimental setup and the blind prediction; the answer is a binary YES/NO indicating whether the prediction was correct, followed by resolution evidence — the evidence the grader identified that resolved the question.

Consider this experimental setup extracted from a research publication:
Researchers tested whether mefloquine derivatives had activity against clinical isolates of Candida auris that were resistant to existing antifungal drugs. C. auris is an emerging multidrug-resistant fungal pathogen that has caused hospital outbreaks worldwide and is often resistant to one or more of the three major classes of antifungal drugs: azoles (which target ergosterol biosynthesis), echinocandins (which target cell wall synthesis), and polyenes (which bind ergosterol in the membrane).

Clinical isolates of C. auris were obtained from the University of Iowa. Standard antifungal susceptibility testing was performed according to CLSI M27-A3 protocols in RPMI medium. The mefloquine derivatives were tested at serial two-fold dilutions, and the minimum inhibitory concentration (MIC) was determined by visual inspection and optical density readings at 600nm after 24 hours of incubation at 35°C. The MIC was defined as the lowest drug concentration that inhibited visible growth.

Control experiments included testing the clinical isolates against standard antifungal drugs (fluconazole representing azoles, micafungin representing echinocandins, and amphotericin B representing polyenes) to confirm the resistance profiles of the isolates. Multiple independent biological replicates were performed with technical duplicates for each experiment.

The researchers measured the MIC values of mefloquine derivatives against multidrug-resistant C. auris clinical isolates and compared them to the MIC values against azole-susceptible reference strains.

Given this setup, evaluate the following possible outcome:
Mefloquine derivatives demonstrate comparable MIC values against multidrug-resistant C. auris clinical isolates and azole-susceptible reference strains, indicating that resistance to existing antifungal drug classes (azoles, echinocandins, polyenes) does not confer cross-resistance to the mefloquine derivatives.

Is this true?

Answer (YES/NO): YES